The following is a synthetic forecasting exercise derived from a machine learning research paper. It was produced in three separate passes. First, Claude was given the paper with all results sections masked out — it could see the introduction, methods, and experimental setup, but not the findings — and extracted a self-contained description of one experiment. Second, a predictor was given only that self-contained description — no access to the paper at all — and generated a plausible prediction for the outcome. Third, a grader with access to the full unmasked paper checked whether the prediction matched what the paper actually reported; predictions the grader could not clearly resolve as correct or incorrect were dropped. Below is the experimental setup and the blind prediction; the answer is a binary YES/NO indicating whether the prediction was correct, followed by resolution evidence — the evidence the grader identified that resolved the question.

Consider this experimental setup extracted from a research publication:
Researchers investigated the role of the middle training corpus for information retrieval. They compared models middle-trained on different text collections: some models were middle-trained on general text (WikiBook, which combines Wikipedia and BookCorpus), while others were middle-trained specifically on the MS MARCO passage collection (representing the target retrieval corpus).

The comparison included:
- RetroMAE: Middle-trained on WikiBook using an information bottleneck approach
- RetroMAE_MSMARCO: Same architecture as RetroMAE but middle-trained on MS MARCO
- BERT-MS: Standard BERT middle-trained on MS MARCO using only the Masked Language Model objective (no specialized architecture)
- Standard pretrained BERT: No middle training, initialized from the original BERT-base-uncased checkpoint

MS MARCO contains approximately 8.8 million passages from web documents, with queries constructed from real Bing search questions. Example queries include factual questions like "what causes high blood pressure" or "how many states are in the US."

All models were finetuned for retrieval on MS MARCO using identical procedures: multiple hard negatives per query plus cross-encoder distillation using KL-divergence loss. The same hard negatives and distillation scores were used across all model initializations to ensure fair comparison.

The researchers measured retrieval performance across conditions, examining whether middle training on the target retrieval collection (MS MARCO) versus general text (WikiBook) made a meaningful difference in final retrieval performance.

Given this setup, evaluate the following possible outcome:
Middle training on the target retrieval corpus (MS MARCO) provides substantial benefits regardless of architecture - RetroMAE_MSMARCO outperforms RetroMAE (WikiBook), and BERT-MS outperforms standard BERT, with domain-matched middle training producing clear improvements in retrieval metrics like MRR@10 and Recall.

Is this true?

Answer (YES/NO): YES